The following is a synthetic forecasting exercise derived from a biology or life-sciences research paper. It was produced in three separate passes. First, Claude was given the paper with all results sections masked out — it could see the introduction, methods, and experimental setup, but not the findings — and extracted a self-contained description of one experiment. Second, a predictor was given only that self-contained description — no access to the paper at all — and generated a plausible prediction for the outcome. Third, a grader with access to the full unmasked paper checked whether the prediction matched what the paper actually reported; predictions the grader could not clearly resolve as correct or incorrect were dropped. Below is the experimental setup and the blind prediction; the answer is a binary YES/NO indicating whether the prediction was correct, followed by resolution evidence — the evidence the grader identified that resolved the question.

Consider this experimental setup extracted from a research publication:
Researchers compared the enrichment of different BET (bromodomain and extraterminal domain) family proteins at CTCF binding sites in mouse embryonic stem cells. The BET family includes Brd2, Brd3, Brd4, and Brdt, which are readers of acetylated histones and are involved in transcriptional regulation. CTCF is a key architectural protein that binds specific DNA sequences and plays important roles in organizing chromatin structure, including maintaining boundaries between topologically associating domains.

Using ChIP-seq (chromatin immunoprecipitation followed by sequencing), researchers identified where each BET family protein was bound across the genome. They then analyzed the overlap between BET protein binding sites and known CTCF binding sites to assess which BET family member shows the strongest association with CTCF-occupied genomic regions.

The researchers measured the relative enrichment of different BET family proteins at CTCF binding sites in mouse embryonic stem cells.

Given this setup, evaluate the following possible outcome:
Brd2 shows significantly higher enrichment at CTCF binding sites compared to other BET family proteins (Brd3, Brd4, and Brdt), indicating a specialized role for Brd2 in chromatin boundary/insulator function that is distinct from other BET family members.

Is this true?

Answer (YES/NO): YES